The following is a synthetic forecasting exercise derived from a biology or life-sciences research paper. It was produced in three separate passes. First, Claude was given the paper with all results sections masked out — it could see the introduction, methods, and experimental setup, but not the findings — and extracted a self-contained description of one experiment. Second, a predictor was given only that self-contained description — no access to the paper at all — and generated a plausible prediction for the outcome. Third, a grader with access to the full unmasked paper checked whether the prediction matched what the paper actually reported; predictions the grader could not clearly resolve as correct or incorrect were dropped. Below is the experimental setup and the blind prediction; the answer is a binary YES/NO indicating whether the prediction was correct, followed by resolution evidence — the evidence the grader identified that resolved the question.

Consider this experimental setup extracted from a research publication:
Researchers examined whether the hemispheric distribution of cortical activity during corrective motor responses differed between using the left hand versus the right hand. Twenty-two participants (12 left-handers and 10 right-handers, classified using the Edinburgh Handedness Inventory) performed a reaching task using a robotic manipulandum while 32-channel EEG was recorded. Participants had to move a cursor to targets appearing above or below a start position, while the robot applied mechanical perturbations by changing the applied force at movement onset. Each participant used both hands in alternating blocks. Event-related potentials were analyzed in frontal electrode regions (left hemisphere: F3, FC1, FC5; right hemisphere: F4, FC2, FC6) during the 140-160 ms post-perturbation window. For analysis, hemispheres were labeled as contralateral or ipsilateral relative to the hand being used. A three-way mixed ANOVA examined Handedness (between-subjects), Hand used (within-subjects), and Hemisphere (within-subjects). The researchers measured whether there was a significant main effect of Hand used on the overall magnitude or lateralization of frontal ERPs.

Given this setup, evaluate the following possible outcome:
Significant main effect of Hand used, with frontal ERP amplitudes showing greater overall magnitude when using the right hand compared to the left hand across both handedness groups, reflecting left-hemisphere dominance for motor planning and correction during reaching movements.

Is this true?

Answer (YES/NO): NO